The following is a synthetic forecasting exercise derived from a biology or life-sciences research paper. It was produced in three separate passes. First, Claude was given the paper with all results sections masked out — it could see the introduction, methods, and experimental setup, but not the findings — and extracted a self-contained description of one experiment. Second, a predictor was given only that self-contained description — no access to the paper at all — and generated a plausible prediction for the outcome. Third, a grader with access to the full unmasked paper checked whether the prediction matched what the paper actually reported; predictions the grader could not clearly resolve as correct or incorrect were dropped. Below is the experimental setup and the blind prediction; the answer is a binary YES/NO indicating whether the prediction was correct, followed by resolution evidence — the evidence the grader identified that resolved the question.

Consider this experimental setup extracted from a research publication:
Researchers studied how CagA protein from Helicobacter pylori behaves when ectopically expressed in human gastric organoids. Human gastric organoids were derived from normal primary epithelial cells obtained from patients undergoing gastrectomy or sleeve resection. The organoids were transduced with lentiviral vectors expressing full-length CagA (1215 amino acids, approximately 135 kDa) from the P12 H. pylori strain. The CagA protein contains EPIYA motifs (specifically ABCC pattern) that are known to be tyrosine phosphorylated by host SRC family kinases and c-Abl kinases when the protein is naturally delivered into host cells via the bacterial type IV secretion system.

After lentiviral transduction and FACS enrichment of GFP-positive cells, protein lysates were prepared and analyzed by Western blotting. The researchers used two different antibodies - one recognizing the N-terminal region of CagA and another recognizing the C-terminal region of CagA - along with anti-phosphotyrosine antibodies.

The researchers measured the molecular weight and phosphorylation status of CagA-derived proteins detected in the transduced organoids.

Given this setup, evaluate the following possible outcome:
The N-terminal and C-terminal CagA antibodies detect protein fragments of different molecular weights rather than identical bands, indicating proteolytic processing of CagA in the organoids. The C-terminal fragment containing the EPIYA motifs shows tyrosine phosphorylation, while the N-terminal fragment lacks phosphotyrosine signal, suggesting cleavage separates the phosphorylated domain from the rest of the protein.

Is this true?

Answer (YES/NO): NO